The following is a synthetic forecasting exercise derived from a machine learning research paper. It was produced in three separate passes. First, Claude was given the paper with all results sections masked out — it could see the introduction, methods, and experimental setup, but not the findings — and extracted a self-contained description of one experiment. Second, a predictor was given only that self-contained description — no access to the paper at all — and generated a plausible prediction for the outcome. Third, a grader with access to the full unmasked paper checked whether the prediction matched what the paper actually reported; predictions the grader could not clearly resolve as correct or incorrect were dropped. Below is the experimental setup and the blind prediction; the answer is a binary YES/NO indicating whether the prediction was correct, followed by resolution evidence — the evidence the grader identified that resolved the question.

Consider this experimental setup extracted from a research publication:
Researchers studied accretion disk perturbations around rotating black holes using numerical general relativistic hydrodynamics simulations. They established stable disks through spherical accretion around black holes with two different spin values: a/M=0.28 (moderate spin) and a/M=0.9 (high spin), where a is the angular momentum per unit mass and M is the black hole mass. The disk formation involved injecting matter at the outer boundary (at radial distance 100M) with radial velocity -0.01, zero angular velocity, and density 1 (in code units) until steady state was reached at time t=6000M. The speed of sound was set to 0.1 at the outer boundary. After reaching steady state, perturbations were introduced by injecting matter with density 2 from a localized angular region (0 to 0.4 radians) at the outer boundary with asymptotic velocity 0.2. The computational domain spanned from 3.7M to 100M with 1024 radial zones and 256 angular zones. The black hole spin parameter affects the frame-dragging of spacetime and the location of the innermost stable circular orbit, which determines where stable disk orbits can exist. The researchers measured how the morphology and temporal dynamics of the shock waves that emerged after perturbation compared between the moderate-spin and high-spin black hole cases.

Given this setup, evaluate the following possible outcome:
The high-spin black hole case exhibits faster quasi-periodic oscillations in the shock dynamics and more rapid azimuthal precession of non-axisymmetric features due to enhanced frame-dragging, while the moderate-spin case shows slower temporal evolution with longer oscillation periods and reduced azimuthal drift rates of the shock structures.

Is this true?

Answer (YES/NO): NO